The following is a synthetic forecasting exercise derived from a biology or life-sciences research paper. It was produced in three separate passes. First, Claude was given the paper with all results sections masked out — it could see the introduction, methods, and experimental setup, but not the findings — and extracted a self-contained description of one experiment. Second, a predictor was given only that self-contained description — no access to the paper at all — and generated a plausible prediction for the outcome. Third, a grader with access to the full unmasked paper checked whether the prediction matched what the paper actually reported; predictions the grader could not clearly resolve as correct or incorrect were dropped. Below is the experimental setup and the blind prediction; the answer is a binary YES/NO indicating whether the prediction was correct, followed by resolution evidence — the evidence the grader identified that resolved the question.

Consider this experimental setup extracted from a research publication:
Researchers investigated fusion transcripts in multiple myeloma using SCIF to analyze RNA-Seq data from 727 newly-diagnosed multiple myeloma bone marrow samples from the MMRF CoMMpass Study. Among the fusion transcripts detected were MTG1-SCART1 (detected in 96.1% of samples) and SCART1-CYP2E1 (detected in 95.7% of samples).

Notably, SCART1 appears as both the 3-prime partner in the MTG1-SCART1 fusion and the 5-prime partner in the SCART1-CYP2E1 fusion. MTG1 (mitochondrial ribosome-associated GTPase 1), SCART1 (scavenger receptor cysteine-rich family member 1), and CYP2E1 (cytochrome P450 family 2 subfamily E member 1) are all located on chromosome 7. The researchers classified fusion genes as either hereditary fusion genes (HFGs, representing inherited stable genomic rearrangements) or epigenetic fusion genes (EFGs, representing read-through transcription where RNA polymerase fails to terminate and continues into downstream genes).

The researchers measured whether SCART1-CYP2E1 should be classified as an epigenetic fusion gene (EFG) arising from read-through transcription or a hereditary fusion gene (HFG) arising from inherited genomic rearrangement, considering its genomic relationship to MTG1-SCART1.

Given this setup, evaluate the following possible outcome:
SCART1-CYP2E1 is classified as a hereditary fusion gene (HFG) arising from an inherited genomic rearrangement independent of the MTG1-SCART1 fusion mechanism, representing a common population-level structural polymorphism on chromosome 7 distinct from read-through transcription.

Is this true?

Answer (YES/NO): NO